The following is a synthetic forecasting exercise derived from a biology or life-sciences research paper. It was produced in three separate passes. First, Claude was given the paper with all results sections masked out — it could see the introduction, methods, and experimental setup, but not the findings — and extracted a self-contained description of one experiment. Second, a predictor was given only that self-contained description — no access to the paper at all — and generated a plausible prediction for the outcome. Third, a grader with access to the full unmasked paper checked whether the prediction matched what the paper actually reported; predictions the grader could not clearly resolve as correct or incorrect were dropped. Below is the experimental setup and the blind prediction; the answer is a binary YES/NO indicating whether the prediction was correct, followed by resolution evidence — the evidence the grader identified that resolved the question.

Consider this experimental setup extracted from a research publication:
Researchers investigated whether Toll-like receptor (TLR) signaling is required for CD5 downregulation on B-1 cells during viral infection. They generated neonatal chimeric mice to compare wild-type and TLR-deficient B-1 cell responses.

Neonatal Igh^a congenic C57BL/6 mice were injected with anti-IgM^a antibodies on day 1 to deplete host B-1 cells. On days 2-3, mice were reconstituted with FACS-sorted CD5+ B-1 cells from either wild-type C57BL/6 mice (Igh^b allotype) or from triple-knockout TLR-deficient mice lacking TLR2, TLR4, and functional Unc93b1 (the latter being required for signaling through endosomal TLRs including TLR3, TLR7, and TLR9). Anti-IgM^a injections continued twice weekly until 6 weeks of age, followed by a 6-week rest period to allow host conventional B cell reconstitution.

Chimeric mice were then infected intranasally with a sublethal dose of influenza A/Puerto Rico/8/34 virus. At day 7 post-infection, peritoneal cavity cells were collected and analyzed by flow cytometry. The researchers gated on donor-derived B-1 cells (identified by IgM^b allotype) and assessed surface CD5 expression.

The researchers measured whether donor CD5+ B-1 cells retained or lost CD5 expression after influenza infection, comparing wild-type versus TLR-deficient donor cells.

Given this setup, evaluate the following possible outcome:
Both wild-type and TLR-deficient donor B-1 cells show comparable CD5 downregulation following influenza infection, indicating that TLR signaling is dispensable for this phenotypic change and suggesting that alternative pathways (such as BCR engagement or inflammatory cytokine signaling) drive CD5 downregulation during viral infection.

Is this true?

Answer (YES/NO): NO